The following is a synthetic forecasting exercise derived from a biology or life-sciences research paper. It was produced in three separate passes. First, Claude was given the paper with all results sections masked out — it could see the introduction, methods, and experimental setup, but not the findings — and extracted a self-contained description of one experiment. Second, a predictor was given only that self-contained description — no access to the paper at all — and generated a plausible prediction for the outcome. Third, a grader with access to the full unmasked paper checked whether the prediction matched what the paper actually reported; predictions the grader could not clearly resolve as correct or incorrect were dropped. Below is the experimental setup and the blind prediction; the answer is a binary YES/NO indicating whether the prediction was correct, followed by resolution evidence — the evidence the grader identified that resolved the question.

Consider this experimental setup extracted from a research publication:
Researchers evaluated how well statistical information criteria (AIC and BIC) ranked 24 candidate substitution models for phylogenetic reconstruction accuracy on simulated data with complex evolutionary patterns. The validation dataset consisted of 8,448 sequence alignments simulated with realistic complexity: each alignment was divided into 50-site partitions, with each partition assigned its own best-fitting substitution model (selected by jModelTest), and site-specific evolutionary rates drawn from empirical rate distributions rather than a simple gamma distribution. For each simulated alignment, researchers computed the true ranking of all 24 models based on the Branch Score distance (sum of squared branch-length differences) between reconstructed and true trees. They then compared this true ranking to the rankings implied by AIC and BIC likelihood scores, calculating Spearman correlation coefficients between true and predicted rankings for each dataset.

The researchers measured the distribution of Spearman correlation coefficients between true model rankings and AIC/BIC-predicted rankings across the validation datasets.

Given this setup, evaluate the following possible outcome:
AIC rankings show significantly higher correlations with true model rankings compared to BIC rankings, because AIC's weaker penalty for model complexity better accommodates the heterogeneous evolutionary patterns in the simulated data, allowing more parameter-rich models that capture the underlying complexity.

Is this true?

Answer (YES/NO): NO